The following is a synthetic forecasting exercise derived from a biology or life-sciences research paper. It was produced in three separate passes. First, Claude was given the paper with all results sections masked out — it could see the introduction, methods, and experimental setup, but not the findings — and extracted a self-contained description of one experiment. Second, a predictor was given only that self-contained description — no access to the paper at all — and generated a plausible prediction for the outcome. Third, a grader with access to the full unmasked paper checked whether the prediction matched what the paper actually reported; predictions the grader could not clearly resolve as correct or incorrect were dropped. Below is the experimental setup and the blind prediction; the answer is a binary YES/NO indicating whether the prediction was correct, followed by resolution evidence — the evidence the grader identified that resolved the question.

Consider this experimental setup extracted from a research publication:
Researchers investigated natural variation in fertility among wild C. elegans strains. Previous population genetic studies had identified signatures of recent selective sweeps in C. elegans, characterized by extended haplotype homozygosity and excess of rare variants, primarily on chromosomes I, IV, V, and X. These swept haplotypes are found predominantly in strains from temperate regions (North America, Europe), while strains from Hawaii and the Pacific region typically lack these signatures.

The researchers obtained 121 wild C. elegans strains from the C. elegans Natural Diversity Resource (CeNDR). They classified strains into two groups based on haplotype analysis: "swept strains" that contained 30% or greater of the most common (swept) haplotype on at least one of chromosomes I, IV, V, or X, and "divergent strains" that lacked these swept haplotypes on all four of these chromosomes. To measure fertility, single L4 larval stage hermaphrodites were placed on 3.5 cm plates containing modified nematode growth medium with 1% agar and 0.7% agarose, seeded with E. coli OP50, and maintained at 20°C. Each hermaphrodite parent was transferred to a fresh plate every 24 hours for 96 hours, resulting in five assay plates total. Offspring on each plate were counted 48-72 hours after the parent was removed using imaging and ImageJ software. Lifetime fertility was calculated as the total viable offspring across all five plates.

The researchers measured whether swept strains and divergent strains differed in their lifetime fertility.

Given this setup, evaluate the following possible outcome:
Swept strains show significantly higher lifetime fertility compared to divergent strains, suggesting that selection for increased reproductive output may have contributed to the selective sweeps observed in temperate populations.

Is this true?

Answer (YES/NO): YES